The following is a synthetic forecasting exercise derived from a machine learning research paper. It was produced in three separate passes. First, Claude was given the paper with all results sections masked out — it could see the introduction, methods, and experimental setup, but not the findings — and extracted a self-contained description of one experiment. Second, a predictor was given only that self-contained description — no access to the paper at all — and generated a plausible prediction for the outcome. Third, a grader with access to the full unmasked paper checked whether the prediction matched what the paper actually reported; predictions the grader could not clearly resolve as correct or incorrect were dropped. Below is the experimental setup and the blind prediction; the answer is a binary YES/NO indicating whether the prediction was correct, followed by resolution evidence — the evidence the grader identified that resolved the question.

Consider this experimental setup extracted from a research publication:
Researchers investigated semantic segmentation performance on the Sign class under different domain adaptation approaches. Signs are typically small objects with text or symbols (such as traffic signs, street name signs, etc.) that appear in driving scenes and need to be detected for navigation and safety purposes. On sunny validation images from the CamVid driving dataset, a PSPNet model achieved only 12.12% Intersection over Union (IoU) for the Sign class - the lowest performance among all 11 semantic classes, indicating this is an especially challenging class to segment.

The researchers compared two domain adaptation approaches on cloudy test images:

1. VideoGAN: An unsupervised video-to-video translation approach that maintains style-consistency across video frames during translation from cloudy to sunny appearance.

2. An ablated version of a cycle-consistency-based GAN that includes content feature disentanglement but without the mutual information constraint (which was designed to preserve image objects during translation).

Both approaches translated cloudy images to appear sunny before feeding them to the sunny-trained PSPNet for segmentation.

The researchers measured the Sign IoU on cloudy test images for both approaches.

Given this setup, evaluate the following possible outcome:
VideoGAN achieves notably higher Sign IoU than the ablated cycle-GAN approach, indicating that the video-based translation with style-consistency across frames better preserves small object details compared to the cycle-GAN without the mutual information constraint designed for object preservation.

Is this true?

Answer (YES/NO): NO